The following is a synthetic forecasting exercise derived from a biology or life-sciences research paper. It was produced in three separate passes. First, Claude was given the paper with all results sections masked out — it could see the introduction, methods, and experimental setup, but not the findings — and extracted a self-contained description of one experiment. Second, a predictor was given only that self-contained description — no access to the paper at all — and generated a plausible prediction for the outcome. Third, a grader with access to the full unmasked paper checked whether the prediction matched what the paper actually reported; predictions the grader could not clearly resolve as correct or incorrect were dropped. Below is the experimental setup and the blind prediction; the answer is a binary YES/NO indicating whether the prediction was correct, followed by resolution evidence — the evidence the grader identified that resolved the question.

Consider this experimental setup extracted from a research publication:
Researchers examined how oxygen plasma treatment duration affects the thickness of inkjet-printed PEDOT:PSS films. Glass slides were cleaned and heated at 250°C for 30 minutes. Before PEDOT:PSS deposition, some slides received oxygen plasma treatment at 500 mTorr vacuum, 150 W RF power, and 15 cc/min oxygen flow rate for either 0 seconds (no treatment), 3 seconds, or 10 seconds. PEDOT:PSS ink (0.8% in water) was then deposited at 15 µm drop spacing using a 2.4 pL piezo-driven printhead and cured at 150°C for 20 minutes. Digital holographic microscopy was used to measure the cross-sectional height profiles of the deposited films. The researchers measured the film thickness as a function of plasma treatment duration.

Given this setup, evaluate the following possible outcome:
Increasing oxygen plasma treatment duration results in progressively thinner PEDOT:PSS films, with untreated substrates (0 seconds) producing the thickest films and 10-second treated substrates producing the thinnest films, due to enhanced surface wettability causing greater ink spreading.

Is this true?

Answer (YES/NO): YES